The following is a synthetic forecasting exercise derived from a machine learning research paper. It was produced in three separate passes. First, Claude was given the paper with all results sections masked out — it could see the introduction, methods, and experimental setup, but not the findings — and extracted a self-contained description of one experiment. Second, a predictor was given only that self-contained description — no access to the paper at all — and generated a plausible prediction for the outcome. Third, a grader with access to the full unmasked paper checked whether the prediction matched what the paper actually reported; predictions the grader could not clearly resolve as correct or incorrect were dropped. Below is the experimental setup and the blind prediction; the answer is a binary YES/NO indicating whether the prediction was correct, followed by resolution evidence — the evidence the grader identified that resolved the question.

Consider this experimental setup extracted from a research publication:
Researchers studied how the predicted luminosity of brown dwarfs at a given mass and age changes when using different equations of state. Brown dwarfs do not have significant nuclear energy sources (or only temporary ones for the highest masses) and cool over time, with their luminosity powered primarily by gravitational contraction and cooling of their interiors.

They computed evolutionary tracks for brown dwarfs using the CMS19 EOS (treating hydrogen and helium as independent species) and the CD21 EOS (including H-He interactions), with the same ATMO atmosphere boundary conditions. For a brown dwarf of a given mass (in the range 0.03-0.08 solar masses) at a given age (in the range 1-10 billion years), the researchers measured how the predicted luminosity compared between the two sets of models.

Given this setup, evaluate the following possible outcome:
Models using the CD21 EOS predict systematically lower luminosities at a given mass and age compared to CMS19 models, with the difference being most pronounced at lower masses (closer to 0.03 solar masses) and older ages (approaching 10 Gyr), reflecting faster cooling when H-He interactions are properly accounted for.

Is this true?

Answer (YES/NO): NO